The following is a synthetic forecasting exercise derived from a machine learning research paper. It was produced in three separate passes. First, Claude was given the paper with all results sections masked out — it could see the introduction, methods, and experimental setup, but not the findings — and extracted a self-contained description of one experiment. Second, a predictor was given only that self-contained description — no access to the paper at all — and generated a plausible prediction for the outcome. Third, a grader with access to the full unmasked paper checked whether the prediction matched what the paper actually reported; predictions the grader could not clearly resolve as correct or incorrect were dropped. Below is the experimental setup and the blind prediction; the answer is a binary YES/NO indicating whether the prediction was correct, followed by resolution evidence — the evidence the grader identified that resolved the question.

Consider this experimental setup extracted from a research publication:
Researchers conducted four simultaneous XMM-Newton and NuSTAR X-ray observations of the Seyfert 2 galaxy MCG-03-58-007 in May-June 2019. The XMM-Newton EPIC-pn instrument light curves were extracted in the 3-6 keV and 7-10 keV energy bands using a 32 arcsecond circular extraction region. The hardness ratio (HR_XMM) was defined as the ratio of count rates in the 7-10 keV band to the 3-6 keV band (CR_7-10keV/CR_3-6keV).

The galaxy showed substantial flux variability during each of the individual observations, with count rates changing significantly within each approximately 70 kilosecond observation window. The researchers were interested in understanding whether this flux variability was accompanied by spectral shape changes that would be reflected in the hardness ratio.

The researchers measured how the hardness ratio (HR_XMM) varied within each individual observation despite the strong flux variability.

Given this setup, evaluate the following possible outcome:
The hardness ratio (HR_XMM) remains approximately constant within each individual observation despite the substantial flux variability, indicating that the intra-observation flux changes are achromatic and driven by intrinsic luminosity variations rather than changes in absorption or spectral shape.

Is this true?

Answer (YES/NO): YES